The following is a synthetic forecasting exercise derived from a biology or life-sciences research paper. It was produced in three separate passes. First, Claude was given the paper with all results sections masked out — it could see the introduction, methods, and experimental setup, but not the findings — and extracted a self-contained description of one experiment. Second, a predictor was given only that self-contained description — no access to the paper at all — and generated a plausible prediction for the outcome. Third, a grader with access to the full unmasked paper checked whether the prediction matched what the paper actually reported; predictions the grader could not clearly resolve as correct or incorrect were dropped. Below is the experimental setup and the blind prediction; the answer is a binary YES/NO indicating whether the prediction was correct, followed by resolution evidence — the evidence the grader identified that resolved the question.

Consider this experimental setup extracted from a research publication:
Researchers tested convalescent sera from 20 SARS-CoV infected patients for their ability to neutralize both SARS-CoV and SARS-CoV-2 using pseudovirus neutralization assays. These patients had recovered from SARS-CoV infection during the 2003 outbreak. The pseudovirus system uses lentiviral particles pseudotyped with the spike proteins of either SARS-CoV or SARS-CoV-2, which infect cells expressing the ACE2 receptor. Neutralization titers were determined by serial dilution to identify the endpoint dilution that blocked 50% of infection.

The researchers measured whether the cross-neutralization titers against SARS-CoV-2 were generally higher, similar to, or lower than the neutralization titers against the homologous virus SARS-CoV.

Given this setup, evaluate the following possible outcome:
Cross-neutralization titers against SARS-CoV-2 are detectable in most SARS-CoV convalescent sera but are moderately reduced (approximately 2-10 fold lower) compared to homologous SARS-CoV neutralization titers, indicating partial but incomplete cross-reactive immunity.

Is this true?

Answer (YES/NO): NO